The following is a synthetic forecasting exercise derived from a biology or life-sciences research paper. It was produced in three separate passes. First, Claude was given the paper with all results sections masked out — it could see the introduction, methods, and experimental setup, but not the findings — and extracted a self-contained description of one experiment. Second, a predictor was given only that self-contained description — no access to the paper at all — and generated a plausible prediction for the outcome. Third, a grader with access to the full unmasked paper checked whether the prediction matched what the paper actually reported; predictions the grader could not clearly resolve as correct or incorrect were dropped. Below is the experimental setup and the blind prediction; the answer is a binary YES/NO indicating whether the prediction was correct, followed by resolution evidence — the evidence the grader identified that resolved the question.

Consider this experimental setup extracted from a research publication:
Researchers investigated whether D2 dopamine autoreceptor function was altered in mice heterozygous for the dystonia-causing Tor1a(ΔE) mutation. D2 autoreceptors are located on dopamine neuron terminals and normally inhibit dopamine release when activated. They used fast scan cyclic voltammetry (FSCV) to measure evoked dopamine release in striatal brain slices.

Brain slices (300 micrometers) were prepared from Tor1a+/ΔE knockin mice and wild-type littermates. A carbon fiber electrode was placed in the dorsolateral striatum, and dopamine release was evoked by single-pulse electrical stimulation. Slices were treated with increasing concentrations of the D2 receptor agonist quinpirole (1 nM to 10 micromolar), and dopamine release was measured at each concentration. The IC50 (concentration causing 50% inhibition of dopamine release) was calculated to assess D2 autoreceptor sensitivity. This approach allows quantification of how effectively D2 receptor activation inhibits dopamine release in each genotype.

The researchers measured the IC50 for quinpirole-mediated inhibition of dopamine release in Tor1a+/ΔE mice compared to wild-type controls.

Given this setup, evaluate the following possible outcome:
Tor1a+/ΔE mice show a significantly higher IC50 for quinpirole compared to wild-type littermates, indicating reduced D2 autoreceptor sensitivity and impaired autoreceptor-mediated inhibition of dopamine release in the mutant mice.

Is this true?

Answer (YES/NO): NO